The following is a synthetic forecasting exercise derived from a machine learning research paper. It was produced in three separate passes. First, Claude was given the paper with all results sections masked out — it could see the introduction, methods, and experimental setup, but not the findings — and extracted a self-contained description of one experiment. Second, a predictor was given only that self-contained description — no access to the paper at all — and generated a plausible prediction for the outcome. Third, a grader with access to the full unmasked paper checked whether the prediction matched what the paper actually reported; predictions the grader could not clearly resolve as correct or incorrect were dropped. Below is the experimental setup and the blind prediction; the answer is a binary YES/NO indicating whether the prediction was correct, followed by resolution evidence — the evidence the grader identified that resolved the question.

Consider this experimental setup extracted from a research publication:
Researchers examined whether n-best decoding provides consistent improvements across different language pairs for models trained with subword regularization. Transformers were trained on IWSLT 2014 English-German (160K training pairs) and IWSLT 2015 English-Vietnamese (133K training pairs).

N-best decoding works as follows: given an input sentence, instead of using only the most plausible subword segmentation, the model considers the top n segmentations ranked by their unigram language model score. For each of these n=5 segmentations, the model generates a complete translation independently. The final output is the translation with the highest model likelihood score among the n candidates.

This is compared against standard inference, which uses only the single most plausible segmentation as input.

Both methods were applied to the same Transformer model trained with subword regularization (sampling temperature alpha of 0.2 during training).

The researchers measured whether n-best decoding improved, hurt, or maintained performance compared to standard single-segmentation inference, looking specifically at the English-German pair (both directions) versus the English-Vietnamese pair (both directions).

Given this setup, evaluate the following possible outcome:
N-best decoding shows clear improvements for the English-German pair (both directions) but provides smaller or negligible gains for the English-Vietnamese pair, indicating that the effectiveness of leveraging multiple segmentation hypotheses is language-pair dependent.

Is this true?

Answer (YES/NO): NO